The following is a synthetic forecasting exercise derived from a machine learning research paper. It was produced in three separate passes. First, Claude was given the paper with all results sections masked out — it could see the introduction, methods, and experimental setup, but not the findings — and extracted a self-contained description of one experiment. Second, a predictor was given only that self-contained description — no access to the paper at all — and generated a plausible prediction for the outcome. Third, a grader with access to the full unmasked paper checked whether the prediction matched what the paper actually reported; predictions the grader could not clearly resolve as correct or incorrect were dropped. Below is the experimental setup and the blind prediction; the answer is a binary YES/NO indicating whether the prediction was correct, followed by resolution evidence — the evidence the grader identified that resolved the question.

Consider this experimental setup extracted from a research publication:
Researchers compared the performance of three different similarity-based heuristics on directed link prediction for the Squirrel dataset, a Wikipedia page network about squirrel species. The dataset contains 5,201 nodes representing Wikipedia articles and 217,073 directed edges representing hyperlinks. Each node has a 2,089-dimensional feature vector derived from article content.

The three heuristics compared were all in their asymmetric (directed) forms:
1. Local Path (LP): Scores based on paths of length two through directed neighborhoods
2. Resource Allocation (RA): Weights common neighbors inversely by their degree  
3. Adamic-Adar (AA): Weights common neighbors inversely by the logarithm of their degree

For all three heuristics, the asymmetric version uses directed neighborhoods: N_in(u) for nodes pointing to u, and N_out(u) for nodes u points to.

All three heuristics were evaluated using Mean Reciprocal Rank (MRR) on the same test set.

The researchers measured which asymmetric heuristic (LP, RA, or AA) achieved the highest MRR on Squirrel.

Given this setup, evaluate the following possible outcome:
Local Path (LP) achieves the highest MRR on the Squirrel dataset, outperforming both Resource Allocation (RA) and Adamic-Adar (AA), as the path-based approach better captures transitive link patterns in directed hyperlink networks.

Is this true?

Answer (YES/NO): YES